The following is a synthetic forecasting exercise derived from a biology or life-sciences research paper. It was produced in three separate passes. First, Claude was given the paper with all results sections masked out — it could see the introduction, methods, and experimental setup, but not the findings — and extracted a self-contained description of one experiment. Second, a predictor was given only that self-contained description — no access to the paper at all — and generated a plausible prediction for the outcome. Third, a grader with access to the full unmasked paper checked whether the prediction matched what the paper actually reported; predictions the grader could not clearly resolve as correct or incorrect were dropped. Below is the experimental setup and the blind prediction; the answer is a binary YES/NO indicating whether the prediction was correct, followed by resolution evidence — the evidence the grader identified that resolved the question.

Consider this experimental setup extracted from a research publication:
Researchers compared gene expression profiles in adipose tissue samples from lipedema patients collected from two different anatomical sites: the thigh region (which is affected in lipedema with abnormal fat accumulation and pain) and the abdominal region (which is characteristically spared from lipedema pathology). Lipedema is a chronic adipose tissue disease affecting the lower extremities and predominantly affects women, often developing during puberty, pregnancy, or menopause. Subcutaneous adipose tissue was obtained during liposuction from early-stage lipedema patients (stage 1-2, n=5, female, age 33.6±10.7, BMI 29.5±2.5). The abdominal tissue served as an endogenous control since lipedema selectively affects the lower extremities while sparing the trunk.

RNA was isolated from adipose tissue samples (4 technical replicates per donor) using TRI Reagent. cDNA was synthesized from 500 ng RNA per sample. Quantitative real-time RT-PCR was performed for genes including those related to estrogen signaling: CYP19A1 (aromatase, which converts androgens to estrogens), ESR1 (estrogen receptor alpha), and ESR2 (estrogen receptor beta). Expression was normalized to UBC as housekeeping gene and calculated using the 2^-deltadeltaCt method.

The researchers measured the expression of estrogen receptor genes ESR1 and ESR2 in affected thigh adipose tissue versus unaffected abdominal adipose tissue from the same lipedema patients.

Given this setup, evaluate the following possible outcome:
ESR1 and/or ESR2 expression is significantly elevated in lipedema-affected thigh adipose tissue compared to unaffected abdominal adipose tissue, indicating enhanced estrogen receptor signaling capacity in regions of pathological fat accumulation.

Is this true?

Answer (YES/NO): NO